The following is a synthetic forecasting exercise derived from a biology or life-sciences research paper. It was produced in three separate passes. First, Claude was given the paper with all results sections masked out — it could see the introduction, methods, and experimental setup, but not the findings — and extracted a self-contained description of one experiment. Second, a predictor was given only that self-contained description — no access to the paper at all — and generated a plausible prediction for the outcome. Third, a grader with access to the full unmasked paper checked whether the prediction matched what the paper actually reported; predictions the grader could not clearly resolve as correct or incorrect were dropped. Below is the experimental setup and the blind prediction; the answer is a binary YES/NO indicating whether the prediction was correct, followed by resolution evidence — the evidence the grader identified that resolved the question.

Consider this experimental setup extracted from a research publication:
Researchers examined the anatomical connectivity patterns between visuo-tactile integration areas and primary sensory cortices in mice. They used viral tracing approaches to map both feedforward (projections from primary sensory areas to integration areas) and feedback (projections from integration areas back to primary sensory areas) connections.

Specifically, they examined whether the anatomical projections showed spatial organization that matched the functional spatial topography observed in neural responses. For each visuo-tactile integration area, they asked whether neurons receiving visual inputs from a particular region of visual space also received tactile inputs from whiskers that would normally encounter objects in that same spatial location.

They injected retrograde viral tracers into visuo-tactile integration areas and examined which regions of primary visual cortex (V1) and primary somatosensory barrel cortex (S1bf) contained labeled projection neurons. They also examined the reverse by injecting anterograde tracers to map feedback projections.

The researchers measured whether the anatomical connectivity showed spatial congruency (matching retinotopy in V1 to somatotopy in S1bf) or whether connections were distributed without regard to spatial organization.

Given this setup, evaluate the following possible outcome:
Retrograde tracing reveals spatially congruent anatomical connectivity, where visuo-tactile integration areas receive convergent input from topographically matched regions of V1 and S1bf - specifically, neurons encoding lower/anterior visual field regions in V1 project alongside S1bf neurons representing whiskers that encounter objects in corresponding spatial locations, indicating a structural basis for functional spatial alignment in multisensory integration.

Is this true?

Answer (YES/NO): NO